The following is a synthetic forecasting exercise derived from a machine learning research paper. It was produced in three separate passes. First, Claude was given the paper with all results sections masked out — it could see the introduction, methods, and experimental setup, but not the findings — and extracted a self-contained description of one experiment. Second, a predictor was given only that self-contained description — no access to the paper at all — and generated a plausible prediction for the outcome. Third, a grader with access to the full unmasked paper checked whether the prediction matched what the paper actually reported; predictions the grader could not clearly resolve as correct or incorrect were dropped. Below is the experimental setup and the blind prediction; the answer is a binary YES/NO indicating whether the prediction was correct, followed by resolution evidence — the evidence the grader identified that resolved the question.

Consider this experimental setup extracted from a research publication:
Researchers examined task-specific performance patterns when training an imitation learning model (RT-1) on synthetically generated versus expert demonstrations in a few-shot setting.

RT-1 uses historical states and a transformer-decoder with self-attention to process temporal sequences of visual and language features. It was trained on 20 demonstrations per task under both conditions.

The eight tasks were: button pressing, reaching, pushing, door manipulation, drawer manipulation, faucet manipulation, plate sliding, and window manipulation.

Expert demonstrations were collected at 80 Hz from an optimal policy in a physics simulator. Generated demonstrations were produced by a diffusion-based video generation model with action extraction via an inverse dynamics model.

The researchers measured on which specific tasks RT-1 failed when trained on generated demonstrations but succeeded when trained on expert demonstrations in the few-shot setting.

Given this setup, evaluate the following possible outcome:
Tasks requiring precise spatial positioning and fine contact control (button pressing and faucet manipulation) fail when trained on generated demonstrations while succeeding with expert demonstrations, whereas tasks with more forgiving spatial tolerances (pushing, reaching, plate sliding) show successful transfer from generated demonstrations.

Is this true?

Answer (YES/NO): NO